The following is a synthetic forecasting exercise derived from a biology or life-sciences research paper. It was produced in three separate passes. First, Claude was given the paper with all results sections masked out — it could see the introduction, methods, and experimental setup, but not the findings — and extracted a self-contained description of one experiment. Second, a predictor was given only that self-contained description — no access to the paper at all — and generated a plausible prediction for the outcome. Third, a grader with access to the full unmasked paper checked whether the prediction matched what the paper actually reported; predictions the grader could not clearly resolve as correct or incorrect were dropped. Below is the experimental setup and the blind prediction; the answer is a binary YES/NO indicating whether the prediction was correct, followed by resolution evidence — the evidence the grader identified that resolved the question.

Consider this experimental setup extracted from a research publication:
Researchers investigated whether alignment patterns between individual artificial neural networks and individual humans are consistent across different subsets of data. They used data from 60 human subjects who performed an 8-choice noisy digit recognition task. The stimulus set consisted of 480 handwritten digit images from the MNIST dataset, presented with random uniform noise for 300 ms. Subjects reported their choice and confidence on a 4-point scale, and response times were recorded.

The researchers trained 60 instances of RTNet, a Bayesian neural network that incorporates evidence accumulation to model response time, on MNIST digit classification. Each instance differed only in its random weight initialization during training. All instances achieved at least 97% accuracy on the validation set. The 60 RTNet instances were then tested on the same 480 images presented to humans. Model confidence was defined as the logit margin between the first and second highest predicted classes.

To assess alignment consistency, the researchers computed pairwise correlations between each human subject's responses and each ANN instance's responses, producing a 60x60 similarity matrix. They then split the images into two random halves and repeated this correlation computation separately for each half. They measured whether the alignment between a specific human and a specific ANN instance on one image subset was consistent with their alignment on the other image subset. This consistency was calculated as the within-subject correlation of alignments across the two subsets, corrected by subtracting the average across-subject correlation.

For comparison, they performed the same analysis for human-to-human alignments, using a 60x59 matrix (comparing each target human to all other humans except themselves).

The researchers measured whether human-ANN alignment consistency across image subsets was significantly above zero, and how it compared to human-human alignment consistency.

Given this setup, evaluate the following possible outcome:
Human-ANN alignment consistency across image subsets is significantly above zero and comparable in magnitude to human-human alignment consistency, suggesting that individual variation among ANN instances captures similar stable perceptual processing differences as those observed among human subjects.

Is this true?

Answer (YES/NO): YES